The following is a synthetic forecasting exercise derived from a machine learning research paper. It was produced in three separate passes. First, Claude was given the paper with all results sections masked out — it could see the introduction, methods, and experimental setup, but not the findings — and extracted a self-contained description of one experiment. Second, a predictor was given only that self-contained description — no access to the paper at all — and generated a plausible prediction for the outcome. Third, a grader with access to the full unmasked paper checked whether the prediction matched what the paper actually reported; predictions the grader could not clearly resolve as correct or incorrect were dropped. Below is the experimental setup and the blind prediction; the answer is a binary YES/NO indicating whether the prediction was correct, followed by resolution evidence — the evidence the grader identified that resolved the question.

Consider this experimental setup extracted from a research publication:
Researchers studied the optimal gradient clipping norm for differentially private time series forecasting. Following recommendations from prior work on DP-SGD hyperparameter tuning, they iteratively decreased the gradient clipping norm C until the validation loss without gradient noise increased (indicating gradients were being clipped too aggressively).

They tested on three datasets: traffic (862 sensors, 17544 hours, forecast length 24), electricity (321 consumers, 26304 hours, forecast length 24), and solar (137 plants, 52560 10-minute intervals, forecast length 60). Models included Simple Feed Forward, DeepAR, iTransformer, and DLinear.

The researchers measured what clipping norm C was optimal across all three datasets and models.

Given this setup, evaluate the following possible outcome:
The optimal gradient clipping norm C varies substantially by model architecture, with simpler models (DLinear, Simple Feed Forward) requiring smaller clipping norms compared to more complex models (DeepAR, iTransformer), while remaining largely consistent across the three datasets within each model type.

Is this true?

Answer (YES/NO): NO